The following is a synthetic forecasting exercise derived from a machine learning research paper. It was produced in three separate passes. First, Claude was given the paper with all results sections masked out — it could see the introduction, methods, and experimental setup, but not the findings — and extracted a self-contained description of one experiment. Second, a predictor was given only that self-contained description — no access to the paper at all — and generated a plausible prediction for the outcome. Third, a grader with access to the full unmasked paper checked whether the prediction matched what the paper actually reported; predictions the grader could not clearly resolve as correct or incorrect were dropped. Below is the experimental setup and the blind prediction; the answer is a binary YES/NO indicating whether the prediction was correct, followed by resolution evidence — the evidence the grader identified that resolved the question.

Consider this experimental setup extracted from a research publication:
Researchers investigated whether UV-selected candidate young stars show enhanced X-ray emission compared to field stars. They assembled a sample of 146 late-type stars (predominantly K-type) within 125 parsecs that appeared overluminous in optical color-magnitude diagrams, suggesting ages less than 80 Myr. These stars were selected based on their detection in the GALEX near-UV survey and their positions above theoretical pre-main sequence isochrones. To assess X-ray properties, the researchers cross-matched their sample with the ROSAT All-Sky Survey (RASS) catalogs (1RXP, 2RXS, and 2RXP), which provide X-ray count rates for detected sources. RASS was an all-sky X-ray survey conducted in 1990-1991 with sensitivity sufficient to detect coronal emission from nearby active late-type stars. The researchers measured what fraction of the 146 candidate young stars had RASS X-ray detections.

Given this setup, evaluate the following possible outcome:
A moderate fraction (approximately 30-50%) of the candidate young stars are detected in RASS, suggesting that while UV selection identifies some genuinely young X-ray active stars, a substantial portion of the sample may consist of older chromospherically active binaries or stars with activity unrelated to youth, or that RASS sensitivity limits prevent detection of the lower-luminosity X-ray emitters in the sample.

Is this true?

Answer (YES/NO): YES